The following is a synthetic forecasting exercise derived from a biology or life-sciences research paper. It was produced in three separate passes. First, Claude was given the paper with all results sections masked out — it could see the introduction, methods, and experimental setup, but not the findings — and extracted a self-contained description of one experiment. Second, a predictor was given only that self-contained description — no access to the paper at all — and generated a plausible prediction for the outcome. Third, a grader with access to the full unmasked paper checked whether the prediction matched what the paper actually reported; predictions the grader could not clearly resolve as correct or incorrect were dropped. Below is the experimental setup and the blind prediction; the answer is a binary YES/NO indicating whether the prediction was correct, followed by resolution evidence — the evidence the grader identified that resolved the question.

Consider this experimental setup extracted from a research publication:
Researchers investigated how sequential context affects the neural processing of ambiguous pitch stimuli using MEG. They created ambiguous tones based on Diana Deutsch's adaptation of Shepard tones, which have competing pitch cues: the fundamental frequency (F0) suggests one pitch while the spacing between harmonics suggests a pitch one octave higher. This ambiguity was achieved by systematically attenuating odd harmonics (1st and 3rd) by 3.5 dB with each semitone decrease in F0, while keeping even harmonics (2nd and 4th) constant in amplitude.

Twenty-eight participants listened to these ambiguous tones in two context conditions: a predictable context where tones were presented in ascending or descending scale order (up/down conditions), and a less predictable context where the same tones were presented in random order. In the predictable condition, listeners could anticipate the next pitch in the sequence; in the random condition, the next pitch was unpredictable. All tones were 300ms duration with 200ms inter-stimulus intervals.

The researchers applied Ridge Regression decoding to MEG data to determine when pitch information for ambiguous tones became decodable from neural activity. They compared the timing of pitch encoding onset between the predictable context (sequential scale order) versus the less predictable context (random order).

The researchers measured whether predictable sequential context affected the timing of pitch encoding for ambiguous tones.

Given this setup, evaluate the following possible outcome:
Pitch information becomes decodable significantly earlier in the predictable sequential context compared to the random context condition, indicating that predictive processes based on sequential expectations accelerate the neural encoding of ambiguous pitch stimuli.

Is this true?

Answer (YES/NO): YES